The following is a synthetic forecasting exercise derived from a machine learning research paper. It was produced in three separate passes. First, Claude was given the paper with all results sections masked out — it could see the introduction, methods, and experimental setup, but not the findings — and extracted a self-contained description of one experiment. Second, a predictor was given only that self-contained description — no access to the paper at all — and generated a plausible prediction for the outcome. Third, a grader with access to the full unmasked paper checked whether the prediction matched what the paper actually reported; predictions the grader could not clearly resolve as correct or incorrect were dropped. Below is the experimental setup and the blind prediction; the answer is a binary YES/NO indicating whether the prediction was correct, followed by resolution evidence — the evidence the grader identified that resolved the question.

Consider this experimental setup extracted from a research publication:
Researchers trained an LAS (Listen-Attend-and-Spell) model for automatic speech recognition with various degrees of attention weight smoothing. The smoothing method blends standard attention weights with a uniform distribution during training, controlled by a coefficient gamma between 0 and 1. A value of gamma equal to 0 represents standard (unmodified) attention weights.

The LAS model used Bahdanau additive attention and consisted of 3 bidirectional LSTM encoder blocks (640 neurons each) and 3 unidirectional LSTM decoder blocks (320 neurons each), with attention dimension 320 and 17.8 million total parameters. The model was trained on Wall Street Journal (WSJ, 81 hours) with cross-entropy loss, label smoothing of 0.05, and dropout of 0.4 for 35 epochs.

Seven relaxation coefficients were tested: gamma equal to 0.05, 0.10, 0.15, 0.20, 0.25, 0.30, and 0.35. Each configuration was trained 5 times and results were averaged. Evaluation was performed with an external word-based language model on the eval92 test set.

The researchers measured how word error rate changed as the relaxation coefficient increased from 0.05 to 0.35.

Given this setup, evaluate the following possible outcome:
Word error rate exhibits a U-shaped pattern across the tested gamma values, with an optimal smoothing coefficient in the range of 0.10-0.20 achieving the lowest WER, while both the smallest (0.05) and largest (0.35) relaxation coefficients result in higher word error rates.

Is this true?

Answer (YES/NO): YES